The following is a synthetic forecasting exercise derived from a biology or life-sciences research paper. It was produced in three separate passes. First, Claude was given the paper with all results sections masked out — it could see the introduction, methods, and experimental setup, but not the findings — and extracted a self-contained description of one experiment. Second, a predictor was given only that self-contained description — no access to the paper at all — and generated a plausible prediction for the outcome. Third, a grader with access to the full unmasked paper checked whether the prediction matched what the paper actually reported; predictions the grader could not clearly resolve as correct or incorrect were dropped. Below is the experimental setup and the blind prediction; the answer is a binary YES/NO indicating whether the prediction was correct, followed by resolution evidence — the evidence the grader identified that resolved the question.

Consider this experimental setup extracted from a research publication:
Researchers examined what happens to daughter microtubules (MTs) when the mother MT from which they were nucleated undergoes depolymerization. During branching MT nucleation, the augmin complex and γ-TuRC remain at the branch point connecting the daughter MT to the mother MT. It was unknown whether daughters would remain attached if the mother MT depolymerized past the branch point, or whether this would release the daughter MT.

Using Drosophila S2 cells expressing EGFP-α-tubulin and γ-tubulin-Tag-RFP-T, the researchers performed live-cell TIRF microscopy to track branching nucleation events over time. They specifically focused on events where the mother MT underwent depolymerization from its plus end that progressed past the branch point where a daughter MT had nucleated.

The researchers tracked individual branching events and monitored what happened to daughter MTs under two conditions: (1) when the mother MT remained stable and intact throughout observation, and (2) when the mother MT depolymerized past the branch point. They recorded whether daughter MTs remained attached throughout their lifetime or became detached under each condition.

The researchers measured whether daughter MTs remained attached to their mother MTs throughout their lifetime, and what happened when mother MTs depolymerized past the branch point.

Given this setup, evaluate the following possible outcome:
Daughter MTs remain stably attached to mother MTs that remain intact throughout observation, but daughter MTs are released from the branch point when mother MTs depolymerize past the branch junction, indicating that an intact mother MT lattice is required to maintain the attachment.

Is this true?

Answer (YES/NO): YES